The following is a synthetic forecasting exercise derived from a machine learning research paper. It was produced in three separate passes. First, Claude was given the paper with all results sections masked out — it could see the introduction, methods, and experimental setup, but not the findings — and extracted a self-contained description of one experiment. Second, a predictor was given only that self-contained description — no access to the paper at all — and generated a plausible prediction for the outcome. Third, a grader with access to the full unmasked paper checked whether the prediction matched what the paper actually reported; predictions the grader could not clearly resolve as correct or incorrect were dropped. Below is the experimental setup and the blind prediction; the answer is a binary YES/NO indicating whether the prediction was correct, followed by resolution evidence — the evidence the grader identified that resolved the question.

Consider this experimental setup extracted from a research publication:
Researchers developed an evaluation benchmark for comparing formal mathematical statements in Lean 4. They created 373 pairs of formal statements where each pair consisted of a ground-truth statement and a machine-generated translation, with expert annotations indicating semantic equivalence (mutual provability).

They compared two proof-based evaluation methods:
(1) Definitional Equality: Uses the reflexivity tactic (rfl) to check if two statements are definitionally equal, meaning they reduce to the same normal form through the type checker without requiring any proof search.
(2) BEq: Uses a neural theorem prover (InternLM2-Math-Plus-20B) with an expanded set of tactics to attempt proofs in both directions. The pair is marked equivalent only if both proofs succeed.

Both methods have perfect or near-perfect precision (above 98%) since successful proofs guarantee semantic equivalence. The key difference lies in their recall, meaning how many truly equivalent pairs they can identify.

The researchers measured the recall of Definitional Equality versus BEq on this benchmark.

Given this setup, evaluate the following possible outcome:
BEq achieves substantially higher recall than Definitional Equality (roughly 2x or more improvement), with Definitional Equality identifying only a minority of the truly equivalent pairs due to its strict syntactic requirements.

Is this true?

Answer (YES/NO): NO